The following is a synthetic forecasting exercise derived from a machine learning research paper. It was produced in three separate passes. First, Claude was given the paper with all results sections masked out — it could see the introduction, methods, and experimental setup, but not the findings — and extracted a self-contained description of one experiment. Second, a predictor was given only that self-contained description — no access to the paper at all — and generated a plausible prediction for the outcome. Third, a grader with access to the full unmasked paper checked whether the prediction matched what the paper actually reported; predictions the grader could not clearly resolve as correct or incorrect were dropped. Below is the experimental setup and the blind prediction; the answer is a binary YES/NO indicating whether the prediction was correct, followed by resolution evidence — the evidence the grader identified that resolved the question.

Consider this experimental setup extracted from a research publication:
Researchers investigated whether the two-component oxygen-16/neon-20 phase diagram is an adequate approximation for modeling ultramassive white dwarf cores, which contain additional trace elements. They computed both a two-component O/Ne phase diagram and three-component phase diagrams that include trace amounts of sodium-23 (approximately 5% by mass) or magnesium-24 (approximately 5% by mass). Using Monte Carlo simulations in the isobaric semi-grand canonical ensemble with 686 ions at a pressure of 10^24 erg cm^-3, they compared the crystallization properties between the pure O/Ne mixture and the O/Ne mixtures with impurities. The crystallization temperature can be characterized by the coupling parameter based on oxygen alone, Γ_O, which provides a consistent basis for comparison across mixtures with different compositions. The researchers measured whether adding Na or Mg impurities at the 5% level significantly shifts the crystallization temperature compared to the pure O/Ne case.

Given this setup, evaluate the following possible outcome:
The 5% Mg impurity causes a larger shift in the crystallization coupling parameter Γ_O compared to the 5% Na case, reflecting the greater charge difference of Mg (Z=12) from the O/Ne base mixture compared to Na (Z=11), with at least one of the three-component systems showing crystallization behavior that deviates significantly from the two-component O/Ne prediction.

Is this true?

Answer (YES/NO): NO